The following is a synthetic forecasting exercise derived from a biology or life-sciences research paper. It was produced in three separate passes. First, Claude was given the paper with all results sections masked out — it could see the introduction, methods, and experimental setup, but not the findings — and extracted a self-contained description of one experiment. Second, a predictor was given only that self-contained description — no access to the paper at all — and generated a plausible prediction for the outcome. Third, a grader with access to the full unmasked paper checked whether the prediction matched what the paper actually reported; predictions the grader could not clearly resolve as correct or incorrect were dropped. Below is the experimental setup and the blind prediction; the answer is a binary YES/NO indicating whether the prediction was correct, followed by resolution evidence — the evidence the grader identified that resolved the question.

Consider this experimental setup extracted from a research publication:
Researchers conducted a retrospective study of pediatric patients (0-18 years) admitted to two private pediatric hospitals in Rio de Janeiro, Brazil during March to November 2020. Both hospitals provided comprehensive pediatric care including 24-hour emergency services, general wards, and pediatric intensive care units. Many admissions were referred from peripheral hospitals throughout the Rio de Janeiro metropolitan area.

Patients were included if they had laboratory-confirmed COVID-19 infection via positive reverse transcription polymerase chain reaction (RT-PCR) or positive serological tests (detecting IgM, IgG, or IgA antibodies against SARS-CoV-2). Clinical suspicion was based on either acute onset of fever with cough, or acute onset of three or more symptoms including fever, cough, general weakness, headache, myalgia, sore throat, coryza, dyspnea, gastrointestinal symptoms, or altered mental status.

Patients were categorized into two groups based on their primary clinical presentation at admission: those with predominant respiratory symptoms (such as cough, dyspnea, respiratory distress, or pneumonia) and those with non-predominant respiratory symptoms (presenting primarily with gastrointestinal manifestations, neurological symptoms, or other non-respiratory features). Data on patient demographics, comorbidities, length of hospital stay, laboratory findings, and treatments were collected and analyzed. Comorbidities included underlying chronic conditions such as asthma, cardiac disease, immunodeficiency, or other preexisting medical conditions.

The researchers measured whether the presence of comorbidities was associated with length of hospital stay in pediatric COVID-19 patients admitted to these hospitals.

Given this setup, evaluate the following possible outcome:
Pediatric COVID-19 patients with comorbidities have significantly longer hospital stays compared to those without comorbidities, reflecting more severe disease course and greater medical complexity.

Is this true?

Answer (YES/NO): NO